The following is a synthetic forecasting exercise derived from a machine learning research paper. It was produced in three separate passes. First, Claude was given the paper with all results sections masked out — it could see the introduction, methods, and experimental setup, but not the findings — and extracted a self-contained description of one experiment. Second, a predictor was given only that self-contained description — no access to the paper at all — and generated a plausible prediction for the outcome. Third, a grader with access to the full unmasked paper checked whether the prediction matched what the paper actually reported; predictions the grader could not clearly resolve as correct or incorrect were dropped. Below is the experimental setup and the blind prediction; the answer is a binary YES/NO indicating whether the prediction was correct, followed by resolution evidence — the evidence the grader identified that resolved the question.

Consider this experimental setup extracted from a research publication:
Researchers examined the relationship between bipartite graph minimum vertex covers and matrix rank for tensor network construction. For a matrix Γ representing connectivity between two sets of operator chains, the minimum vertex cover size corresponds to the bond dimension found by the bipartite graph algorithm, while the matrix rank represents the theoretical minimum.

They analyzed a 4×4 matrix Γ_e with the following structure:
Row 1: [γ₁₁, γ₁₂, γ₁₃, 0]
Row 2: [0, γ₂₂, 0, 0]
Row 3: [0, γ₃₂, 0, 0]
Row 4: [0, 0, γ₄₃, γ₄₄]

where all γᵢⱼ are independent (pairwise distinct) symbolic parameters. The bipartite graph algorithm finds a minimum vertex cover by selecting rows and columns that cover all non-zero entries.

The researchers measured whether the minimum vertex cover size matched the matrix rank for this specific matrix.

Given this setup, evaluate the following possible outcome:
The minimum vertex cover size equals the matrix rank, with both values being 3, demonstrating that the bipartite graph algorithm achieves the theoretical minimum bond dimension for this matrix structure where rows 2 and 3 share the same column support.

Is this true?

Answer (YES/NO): YES